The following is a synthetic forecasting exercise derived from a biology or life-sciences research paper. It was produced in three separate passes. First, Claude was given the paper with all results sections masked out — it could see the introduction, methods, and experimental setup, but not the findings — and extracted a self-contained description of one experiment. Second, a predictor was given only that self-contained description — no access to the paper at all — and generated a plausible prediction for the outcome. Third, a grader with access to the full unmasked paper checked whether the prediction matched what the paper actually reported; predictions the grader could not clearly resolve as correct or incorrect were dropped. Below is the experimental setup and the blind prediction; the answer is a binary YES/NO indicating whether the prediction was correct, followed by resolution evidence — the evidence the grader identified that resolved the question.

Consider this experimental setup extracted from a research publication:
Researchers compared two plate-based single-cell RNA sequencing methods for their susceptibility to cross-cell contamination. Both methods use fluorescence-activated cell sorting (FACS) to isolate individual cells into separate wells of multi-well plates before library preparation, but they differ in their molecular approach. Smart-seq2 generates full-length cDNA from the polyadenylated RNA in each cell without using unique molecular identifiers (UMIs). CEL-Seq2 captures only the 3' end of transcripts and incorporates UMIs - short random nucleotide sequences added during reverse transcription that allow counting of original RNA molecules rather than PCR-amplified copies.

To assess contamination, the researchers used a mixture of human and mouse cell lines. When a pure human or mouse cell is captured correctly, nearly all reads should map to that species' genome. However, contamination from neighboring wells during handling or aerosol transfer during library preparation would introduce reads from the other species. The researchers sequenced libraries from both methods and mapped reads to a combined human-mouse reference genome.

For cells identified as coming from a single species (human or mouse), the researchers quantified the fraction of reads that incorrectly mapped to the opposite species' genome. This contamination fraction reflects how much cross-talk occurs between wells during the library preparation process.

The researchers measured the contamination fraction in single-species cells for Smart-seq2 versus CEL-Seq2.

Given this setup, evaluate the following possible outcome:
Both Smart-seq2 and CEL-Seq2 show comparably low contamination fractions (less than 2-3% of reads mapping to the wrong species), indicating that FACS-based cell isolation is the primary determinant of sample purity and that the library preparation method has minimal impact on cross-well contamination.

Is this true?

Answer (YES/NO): NO